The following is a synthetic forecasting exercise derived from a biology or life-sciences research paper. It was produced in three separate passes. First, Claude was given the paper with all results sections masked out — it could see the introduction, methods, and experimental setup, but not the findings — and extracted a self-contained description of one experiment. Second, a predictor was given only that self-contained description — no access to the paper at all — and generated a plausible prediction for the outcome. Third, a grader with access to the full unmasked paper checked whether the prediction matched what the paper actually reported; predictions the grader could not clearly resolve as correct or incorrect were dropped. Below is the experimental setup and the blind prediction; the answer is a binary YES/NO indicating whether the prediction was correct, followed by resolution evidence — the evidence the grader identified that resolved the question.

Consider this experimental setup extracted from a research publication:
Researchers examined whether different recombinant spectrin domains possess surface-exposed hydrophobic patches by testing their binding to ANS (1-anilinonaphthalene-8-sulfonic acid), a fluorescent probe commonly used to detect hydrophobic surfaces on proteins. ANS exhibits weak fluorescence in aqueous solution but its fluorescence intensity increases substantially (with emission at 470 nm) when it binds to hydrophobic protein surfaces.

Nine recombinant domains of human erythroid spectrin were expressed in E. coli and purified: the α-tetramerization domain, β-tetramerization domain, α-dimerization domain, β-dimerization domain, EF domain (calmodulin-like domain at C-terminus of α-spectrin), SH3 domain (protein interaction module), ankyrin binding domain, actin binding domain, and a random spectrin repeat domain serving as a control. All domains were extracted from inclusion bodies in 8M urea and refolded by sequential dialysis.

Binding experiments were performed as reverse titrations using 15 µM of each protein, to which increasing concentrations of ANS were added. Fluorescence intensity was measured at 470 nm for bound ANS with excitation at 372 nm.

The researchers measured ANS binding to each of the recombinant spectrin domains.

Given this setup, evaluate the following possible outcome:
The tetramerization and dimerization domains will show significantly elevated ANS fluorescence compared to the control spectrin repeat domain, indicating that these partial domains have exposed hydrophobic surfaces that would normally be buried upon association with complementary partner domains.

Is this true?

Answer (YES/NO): NO